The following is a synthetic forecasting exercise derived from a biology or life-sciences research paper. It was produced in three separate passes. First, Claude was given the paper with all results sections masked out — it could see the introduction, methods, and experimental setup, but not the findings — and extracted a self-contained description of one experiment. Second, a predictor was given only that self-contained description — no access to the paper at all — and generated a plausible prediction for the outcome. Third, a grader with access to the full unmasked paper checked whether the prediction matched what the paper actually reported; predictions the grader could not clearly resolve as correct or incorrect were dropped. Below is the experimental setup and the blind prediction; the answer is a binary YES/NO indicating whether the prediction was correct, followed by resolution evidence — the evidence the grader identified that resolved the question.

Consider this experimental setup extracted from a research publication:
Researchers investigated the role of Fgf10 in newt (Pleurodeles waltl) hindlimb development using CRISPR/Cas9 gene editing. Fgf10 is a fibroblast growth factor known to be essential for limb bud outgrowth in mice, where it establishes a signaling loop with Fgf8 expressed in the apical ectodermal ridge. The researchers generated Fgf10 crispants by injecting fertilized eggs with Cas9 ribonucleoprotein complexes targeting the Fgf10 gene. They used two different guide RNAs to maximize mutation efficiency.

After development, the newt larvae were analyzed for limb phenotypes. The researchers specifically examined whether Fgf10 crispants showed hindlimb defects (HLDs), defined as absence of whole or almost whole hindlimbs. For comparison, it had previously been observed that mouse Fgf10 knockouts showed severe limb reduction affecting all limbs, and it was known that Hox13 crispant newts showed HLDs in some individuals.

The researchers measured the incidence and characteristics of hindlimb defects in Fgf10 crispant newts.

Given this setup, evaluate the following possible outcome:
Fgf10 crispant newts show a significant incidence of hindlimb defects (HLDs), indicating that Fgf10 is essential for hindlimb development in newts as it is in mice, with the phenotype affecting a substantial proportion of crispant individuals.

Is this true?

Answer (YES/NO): NO